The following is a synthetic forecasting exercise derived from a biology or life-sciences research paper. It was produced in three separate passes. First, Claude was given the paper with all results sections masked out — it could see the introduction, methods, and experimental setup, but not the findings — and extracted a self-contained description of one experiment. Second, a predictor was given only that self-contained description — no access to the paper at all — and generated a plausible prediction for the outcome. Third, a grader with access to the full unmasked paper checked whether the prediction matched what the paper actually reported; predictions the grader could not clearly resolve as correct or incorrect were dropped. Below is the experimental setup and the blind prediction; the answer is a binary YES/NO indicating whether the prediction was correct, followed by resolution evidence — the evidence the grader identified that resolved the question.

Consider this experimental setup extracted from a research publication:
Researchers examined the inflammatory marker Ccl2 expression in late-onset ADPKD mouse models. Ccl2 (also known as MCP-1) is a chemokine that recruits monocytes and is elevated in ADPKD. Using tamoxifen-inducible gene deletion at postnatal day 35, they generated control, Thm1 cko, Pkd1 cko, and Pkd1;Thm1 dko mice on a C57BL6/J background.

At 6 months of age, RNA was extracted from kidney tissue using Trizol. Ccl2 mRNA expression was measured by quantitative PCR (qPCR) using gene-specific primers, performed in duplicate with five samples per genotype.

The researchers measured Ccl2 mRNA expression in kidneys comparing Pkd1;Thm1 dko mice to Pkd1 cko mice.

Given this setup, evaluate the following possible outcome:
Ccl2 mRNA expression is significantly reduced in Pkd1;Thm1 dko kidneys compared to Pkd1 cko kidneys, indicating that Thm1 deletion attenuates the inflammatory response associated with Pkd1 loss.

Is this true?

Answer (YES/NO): YES